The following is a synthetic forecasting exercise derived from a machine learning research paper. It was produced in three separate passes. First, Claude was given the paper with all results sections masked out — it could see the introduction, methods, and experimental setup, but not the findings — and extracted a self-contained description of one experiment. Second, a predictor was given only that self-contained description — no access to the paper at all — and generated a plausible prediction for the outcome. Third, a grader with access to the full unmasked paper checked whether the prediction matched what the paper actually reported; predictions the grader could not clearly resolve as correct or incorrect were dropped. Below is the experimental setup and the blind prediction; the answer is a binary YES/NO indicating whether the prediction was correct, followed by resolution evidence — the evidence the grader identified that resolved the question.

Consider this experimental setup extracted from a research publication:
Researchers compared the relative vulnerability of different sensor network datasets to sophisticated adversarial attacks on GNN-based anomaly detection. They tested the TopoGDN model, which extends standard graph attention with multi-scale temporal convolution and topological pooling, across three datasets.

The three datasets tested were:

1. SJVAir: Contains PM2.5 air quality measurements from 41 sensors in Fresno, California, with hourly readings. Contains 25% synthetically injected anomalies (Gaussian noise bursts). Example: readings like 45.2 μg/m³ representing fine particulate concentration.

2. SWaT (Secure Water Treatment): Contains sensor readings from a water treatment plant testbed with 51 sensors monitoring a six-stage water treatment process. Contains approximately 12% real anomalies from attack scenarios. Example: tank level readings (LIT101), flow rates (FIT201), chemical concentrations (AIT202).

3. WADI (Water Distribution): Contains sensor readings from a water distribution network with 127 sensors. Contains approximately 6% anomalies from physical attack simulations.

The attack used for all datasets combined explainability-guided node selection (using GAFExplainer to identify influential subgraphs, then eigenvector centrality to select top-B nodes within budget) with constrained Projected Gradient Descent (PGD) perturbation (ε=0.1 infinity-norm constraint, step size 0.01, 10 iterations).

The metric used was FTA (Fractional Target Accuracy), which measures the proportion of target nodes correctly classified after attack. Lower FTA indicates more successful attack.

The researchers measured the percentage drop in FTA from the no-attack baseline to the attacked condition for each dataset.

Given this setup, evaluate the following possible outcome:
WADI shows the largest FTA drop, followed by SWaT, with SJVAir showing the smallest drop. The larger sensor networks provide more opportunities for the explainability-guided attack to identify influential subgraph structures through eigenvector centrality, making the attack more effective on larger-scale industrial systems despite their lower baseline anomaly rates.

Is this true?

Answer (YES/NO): NO